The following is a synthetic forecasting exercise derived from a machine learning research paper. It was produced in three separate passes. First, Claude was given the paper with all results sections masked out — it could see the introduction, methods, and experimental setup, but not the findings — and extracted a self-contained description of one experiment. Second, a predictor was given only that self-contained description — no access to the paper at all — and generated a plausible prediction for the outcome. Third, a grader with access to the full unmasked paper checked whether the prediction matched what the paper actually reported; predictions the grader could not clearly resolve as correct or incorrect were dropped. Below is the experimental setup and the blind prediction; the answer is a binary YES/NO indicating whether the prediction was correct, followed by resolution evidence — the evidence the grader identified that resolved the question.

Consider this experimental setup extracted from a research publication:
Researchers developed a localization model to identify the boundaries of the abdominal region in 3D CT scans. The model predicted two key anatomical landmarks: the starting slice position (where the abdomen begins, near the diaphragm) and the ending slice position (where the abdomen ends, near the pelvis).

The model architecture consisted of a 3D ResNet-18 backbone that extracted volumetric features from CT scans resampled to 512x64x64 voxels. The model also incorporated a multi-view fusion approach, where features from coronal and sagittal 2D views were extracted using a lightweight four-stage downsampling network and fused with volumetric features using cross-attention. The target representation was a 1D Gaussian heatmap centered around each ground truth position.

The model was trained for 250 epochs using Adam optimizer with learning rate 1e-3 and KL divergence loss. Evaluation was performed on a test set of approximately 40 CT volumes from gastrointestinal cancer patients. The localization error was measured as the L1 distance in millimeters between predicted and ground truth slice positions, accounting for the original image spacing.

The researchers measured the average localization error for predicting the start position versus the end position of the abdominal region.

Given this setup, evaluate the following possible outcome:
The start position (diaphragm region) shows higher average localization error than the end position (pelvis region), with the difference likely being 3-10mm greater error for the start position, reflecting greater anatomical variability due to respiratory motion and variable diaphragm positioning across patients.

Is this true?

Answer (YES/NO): NO